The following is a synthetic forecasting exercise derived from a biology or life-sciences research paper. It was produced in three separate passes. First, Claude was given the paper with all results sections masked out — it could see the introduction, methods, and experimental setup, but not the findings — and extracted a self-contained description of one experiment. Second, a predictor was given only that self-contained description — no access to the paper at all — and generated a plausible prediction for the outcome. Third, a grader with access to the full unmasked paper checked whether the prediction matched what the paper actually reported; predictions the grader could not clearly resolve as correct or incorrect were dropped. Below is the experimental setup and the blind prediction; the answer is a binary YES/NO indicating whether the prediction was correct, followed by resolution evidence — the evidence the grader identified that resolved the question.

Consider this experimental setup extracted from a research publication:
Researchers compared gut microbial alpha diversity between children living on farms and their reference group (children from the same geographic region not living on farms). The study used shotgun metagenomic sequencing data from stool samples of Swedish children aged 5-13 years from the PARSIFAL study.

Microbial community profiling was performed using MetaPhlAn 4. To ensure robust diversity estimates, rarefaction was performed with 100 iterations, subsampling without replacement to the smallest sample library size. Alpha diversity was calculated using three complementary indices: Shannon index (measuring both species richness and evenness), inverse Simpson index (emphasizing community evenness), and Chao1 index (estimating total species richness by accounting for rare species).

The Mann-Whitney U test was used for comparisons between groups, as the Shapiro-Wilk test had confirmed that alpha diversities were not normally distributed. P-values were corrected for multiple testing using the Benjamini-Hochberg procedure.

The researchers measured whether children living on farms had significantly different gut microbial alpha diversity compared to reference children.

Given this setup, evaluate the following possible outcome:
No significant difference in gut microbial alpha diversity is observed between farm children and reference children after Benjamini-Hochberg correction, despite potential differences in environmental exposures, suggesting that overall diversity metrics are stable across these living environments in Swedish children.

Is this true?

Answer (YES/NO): YES